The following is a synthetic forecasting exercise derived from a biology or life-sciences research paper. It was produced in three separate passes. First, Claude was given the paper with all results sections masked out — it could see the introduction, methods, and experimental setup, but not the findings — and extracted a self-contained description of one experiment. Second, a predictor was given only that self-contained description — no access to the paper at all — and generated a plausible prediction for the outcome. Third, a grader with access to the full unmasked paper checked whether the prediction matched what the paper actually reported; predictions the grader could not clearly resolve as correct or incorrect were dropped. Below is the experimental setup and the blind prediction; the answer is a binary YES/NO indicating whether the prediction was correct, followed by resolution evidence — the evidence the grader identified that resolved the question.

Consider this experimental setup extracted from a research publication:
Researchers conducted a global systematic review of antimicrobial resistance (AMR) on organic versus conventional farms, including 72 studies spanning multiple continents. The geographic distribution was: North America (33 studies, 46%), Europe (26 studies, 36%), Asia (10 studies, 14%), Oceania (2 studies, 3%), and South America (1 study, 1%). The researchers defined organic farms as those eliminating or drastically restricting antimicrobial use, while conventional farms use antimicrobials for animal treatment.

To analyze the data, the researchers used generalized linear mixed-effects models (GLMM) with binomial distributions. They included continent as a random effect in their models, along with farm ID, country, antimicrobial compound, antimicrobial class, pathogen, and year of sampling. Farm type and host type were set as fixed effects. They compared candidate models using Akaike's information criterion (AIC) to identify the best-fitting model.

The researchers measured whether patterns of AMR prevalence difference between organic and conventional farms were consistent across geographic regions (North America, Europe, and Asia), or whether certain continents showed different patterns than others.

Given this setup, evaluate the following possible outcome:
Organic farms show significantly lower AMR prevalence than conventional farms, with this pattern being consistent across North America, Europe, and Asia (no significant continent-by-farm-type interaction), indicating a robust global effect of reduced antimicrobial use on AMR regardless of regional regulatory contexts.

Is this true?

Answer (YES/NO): NO